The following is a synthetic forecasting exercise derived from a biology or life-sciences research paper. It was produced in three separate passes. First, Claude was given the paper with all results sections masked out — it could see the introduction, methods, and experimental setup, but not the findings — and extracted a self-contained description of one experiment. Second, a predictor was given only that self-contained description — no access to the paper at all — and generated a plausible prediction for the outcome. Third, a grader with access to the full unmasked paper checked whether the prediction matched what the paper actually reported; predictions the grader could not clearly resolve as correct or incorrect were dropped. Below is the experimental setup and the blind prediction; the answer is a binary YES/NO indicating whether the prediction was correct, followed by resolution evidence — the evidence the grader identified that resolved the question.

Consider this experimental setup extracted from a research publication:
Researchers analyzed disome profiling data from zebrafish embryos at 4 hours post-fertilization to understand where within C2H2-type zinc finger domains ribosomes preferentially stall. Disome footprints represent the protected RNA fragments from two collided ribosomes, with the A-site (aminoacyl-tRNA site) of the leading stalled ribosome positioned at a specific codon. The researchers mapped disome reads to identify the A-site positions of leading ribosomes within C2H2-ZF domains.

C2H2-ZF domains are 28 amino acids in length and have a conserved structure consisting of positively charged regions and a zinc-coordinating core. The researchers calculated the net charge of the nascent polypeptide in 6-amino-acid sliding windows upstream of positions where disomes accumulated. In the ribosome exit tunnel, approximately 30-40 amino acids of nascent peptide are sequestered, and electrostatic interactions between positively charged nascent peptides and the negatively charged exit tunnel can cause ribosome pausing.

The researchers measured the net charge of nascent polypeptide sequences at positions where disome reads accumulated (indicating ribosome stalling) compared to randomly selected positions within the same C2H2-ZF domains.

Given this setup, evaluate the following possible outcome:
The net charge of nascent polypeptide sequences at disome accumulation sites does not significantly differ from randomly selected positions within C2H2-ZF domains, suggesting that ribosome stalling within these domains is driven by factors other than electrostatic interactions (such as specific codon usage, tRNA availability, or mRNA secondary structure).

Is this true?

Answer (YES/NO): NO